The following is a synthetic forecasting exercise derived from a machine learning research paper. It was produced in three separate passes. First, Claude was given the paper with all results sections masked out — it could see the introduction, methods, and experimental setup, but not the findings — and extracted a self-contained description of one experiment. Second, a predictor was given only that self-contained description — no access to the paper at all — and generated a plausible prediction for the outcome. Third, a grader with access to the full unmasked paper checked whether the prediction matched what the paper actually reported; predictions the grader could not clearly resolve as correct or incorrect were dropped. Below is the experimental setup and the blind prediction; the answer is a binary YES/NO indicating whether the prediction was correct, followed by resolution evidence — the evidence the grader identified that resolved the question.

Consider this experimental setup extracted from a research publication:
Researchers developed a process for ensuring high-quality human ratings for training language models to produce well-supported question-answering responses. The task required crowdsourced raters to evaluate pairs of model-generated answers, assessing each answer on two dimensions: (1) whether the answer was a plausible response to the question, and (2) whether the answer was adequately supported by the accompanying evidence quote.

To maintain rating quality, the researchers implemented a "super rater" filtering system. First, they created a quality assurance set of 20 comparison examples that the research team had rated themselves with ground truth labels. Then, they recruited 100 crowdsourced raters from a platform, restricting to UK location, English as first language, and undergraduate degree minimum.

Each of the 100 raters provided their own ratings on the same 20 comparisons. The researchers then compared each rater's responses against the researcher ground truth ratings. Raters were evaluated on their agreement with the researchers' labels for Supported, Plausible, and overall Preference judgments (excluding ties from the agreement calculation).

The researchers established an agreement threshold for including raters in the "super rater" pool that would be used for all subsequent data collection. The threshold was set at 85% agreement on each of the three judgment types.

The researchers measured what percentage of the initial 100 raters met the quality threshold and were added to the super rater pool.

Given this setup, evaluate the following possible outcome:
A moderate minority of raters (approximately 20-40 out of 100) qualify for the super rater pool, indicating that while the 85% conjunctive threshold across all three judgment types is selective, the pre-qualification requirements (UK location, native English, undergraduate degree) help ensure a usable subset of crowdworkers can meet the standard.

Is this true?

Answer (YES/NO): YES